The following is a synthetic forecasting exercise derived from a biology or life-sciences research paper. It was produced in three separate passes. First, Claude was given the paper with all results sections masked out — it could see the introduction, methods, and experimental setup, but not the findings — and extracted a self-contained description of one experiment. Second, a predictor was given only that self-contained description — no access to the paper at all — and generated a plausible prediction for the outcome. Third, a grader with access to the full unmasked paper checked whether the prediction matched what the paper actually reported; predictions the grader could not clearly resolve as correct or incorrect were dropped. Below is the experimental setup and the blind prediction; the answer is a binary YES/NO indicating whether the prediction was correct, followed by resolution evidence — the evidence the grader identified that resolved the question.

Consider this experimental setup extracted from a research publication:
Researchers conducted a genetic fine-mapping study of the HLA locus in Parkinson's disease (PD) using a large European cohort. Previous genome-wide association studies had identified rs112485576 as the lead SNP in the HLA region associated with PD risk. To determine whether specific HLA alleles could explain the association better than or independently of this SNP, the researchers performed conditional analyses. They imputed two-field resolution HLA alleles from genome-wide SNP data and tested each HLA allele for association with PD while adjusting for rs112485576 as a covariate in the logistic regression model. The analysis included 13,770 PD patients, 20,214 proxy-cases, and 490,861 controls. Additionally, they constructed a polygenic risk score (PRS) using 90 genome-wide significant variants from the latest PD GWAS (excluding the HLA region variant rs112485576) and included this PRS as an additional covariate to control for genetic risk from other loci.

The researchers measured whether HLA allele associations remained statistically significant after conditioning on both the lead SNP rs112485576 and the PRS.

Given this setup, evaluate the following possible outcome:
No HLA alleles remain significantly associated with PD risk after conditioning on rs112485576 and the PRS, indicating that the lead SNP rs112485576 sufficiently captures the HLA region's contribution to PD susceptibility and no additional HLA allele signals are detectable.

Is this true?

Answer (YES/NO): YES